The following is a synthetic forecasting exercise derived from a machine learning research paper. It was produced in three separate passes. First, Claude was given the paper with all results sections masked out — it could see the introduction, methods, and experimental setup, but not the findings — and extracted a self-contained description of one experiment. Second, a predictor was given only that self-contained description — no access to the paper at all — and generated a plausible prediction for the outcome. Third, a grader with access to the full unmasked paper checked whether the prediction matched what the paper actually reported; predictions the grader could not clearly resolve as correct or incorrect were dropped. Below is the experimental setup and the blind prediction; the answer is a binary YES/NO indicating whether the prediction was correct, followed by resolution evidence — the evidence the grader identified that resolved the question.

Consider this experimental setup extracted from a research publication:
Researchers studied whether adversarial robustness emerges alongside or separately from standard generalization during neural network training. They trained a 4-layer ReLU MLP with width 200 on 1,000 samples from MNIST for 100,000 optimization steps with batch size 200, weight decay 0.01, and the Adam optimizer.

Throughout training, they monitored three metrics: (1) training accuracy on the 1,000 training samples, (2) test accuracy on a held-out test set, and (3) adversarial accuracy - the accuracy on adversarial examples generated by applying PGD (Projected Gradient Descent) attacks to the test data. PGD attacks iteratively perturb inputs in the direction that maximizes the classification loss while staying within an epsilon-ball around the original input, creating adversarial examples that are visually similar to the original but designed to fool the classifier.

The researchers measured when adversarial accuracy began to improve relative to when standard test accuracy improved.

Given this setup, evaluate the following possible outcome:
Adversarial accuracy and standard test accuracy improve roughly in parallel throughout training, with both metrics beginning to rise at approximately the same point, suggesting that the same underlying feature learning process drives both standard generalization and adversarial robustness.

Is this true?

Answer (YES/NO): NO